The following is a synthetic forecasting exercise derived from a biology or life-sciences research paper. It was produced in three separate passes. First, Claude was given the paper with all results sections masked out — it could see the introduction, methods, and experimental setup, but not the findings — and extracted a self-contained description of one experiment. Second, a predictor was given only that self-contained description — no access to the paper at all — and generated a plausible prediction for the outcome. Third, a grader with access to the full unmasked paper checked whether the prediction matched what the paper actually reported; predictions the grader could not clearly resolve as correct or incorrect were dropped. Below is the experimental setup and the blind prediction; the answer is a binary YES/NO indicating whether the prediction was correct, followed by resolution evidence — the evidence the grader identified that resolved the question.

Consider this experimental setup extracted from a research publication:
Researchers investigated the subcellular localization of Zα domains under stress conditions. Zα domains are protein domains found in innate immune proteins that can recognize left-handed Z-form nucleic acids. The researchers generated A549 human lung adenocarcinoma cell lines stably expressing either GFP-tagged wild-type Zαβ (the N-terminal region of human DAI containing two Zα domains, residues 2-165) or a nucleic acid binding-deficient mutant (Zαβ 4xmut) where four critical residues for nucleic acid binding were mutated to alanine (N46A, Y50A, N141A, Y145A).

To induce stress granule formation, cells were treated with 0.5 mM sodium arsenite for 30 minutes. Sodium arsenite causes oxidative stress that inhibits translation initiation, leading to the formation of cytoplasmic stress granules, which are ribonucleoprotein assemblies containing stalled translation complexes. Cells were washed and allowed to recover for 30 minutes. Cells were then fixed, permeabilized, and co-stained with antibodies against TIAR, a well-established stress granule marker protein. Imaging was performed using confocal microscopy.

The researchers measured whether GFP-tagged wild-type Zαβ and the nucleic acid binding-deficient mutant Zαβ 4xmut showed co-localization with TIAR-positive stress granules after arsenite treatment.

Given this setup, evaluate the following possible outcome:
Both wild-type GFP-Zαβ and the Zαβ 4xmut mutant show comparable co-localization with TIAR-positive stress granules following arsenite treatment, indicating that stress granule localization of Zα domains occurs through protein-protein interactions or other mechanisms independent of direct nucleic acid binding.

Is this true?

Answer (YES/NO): NO